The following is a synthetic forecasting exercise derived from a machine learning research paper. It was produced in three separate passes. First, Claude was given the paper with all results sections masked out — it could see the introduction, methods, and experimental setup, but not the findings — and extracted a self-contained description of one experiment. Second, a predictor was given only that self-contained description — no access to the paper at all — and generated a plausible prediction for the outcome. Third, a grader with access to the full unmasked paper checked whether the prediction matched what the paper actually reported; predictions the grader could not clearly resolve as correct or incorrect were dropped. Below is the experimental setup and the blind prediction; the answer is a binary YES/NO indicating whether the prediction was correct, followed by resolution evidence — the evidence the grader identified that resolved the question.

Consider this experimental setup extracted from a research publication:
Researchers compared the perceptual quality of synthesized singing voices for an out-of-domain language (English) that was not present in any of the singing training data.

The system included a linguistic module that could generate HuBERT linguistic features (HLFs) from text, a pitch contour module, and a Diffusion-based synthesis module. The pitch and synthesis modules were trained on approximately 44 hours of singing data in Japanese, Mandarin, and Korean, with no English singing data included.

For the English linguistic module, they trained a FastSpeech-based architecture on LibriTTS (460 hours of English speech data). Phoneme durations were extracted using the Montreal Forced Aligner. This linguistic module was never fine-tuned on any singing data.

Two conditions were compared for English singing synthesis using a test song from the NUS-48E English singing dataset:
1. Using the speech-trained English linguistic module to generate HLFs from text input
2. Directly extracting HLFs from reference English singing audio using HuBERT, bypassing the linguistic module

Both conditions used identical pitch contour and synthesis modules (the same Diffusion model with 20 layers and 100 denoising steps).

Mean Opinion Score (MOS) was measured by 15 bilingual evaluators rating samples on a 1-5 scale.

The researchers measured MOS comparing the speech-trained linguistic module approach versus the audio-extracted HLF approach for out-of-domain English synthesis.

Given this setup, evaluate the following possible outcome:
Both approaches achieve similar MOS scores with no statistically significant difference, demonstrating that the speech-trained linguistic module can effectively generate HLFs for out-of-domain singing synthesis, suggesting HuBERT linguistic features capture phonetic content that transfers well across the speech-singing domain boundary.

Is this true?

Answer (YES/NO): NO